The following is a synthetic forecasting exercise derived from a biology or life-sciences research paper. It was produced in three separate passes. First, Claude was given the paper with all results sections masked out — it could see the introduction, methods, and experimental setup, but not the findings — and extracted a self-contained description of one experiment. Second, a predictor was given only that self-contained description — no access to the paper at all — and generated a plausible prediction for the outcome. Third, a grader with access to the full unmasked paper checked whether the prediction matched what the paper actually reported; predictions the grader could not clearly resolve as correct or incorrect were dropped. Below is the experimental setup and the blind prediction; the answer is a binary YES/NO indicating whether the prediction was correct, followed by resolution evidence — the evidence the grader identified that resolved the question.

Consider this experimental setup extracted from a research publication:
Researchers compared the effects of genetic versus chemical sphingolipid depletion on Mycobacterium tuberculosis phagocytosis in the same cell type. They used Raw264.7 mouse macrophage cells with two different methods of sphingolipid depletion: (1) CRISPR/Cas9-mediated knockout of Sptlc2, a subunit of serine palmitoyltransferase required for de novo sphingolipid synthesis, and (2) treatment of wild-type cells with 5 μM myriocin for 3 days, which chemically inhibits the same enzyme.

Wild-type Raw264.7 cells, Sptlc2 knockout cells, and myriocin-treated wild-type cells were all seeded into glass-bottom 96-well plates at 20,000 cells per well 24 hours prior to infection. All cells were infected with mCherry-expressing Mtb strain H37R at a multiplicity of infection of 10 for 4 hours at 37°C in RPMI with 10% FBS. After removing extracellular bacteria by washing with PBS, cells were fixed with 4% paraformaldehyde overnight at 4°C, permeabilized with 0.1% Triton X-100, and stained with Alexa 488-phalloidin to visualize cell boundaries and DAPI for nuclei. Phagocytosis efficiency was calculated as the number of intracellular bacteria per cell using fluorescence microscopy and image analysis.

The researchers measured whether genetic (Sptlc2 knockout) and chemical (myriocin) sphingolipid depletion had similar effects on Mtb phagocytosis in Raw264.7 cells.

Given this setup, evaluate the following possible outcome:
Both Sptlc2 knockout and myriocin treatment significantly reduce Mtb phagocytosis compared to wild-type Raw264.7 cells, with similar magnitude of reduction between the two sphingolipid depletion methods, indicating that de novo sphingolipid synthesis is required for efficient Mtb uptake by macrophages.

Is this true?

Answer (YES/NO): YES